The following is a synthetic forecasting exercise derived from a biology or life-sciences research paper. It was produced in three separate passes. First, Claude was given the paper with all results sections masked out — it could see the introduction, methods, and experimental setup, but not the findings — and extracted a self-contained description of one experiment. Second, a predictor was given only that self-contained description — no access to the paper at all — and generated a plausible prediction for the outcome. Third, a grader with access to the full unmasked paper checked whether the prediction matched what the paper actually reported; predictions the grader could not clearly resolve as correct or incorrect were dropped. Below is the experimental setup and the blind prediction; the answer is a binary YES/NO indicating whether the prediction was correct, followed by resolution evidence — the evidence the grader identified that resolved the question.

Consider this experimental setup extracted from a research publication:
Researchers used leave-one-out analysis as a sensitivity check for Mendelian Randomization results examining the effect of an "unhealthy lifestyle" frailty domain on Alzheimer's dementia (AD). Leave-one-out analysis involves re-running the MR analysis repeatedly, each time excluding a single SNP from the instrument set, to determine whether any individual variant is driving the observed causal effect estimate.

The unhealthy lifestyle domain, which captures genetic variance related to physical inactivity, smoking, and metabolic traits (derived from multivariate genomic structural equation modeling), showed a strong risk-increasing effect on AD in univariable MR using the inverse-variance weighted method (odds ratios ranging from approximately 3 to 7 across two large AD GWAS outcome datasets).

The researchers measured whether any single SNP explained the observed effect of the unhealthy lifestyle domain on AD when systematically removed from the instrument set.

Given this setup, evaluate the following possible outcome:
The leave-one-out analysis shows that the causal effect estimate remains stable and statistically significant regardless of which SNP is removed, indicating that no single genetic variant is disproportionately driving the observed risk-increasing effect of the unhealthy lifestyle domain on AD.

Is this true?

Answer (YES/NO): YES